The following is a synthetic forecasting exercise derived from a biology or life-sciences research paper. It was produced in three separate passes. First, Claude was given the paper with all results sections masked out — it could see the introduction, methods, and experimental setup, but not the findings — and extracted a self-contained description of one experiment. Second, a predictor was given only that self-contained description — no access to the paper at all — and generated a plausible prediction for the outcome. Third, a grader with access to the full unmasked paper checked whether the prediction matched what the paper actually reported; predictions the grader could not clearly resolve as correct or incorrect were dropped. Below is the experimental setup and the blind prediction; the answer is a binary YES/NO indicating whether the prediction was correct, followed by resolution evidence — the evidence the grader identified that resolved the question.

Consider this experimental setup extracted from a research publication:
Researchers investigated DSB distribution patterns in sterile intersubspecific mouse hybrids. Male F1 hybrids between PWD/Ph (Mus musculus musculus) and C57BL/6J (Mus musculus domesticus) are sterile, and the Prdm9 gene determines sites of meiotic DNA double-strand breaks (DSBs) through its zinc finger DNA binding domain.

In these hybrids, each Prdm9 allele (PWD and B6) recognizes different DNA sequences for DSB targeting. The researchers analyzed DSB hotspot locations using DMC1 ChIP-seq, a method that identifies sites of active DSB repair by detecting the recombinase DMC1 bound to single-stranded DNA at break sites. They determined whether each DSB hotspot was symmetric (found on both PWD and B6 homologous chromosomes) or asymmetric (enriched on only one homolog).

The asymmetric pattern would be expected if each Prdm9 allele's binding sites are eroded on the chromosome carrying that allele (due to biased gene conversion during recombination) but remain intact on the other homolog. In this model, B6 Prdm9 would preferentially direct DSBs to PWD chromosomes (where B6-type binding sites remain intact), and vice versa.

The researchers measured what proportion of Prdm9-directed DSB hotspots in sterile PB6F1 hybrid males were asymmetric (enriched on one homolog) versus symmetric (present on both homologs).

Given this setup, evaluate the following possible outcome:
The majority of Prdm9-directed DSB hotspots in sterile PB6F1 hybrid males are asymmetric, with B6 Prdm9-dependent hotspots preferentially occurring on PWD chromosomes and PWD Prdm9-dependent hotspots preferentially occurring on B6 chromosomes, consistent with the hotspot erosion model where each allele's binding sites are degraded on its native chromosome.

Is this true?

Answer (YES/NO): YES